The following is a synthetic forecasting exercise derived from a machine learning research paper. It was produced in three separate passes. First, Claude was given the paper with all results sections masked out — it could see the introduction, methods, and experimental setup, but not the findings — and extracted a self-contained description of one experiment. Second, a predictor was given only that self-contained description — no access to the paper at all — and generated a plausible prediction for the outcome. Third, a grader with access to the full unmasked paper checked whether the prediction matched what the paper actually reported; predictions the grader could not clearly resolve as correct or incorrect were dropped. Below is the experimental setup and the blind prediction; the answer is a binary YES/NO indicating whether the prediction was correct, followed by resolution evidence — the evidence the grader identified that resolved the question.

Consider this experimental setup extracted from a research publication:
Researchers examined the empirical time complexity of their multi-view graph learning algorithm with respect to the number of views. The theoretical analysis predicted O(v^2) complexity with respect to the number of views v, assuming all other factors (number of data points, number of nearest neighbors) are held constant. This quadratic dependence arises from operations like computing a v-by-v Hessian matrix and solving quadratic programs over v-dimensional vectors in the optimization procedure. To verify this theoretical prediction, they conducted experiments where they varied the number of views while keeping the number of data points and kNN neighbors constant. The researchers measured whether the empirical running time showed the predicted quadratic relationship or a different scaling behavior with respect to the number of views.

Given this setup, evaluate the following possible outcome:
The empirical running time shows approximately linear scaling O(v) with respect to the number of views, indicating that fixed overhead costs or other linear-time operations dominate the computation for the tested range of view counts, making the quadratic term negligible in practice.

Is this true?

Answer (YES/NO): NO